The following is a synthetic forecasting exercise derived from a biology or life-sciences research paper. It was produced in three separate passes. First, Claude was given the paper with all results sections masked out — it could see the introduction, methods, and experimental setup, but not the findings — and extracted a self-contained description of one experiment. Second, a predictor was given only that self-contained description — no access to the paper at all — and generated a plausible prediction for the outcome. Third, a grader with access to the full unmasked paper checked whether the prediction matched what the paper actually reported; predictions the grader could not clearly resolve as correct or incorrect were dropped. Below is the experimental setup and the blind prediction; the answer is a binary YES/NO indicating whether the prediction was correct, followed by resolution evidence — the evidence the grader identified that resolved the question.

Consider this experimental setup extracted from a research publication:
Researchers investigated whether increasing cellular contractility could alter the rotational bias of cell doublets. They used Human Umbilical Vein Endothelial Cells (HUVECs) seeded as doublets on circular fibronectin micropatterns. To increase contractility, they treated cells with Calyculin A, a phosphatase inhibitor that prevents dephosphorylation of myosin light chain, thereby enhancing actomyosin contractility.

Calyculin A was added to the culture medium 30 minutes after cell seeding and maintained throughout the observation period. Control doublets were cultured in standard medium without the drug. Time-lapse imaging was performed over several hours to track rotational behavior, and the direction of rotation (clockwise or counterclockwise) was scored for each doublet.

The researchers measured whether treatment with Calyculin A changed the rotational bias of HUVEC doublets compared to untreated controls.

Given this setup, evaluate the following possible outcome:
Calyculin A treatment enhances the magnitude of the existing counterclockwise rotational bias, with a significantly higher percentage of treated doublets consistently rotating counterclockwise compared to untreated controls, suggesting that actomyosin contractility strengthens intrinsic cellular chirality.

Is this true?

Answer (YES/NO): NO